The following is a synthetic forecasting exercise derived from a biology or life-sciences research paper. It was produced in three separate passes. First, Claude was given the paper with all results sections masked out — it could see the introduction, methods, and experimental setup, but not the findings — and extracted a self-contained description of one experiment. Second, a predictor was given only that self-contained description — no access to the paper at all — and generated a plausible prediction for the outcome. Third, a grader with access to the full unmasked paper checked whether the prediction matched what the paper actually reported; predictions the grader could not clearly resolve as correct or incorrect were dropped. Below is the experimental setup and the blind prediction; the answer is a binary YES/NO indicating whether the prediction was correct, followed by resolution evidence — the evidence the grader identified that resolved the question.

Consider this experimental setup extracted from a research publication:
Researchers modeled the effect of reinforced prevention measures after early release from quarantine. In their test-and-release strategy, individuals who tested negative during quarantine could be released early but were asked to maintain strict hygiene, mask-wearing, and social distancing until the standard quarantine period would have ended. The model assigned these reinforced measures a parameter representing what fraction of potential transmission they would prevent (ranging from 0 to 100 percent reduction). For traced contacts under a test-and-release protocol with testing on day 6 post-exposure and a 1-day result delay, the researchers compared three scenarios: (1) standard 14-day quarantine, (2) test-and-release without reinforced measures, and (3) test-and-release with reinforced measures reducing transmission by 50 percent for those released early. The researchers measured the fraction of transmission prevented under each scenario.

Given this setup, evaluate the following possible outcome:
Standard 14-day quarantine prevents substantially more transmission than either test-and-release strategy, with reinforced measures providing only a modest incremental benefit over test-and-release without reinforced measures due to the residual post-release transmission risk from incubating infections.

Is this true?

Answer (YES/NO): NO